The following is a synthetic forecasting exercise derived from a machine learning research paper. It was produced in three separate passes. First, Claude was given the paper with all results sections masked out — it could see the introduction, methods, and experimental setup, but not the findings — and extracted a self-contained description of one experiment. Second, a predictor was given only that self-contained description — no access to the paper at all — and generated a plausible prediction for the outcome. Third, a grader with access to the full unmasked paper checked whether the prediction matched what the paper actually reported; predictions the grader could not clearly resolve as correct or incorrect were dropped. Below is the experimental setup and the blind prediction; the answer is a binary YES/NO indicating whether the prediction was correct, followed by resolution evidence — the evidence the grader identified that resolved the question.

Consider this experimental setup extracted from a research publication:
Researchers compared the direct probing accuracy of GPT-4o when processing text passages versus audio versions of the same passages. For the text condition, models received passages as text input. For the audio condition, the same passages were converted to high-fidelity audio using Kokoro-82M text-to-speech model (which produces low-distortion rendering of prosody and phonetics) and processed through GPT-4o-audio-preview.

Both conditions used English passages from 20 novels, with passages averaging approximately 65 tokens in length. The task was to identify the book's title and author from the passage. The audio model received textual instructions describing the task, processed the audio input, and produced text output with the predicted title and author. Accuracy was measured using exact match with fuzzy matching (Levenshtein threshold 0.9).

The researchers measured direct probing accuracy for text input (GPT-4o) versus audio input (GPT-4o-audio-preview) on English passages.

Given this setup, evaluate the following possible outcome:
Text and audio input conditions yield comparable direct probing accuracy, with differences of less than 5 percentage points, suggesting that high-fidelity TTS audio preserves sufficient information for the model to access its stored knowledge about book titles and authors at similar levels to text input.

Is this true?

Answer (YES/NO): NO